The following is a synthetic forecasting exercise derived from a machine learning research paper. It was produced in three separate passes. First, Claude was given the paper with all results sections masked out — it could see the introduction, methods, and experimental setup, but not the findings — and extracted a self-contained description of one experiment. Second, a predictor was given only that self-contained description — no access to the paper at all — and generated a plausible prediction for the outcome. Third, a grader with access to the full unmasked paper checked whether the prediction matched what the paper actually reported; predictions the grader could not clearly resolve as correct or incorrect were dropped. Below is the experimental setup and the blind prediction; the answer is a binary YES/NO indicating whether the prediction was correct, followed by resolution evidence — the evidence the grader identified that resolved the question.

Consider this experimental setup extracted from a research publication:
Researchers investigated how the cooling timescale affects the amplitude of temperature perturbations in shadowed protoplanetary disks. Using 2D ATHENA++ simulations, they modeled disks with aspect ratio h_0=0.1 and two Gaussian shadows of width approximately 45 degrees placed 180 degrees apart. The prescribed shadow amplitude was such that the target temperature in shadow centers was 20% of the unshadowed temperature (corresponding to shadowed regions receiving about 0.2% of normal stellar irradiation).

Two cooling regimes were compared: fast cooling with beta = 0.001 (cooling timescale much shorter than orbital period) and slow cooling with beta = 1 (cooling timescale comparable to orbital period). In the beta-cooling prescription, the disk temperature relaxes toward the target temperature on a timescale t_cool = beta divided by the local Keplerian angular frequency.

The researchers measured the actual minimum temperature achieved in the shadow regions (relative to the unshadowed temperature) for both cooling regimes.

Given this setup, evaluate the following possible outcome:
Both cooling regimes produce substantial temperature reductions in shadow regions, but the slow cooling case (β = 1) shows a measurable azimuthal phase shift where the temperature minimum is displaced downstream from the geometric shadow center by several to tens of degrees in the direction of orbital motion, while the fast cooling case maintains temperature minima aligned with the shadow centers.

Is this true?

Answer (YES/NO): YES